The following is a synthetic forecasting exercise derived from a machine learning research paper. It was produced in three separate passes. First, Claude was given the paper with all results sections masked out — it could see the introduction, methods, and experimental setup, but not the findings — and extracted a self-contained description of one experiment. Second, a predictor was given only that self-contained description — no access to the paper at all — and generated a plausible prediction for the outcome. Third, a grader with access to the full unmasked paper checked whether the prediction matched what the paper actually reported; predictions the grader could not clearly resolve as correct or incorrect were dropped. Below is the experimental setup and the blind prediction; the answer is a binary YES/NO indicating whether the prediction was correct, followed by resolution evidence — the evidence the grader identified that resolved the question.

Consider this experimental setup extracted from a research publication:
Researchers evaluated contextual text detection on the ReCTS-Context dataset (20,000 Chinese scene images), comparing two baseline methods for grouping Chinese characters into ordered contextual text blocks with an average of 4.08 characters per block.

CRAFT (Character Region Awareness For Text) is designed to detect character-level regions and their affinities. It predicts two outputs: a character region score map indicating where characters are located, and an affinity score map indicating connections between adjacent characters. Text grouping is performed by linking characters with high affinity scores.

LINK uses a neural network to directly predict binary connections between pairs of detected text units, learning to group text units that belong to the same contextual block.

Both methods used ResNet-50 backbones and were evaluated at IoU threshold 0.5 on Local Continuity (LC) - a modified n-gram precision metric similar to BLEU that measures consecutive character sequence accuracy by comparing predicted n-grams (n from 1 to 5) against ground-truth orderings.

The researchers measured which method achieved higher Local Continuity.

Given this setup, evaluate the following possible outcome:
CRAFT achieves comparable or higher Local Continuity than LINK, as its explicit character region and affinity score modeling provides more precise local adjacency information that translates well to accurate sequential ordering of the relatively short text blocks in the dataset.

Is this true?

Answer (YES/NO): NO